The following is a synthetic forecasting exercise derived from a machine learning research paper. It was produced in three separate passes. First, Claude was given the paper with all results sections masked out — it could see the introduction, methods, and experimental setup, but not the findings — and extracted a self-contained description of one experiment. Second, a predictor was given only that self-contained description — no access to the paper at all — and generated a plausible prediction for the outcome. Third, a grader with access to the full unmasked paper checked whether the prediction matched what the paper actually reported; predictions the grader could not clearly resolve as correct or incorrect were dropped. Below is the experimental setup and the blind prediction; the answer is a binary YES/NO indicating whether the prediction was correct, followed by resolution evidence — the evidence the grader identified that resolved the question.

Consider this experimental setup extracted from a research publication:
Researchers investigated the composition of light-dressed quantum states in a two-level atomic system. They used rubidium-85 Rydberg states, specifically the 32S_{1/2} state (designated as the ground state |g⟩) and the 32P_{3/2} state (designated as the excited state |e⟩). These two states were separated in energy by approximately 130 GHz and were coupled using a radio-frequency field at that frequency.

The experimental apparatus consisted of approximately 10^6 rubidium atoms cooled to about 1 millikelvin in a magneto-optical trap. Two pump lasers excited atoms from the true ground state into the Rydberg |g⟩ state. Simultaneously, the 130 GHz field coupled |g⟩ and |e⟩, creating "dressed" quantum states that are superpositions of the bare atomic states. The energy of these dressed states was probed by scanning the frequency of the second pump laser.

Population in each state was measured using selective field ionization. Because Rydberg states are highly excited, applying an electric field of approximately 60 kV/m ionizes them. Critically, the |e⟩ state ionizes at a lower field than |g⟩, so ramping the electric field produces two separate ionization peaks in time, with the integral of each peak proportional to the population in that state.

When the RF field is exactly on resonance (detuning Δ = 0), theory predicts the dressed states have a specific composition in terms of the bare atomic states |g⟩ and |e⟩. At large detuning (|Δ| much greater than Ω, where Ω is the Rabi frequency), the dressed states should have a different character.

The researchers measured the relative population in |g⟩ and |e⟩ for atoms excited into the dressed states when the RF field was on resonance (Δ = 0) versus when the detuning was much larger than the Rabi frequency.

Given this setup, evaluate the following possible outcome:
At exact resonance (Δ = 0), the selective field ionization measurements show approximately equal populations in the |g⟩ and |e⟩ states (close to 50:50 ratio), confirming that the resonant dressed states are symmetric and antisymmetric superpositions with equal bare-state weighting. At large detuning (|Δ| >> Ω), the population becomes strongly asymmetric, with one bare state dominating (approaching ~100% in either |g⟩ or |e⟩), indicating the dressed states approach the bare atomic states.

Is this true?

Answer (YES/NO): YES